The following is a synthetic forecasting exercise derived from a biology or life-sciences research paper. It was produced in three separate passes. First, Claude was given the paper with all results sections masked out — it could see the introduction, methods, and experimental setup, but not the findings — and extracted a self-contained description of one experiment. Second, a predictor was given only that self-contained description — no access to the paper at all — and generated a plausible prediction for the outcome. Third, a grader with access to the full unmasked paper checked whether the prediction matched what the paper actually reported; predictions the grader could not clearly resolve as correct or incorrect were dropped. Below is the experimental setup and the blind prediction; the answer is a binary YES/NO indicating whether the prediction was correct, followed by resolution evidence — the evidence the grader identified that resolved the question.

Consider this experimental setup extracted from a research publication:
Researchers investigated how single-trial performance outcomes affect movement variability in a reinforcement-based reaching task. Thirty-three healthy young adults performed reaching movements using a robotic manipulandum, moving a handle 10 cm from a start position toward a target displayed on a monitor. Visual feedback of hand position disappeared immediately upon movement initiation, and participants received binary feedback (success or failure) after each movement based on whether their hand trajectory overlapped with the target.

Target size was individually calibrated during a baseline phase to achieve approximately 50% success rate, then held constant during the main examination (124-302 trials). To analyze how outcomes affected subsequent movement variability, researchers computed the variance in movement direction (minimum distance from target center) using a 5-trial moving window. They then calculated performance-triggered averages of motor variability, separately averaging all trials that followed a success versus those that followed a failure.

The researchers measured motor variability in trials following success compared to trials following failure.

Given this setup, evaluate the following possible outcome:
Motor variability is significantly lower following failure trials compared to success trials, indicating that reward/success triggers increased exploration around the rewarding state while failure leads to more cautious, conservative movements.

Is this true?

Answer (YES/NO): NO